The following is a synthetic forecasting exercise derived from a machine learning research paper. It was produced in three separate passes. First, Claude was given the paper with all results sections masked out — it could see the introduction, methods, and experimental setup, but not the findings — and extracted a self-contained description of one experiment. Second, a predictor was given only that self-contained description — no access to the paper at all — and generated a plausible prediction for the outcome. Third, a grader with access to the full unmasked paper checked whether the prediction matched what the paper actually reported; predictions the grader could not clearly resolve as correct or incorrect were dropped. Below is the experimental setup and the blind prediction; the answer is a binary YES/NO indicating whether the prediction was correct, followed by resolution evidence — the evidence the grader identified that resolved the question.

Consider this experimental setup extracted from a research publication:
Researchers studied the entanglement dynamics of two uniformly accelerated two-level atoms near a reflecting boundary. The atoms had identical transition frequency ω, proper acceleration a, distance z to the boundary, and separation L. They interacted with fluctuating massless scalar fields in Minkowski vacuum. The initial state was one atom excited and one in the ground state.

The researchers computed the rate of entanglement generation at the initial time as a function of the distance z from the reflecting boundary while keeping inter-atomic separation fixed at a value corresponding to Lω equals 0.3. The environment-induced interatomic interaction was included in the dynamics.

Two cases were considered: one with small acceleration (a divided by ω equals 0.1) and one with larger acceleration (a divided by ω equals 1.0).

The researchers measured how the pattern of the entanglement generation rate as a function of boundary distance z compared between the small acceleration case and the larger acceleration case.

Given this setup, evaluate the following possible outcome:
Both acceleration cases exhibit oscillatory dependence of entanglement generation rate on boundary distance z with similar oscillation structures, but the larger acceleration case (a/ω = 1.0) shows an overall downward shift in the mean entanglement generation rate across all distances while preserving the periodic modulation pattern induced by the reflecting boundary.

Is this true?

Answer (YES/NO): NO